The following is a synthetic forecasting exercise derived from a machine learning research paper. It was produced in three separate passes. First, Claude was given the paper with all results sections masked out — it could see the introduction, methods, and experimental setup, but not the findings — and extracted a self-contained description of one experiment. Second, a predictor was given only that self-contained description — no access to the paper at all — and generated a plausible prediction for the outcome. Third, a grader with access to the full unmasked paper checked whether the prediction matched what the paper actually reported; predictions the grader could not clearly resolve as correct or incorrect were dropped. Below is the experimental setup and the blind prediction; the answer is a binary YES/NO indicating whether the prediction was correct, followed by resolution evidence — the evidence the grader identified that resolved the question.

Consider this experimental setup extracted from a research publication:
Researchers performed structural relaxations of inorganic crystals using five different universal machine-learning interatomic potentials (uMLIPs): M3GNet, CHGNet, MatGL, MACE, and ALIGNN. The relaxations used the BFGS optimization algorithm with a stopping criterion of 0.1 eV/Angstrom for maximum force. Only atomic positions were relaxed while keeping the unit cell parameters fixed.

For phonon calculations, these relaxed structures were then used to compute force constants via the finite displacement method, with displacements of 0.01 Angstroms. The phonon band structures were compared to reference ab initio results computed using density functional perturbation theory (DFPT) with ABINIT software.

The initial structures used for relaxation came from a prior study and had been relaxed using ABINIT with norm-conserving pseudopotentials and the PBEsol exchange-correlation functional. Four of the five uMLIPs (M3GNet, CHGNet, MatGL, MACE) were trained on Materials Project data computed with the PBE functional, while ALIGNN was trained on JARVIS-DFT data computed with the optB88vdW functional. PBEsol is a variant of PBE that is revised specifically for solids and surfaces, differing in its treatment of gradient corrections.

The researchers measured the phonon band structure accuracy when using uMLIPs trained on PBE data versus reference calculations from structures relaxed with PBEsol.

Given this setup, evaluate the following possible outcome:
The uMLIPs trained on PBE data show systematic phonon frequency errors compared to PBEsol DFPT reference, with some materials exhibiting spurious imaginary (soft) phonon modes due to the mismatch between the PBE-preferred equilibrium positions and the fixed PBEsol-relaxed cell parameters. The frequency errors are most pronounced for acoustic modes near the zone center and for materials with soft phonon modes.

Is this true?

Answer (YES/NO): NO